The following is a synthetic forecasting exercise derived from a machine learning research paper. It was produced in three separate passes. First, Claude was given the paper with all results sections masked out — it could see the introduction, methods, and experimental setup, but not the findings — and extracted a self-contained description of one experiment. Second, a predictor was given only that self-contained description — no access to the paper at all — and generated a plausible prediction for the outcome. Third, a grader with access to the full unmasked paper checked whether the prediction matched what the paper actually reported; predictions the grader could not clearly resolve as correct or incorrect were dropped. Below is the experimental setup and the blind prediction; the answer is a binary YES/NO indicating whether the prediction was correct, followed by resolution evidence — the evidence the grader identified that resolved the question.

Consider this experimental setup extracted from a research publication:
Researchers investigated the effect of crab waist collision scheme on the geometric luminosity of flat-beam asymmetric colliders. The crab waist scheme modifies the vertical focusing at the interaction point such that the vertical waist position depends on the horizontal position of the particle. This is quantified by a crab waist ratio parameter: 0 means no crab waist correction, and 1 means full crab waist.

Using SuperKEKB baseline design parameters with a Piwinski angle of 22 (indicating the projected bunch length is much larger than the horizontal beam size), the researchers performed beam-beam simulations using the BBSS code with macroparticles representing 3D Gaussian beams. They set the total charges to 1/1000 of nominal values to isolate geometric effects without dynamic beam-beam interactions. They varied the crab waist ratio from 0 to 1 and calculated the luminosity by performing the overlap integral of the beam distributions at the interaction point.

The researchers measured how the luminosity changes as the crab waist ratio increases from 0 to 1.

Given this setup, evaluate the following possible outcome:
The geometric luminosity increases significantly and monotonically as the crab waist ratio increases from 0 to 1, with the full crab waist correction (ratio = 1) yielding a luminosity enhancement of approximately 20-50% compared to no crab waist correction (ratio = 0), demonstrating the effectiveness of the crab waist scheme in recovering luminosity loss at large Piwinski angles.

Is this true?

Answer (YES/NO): NO